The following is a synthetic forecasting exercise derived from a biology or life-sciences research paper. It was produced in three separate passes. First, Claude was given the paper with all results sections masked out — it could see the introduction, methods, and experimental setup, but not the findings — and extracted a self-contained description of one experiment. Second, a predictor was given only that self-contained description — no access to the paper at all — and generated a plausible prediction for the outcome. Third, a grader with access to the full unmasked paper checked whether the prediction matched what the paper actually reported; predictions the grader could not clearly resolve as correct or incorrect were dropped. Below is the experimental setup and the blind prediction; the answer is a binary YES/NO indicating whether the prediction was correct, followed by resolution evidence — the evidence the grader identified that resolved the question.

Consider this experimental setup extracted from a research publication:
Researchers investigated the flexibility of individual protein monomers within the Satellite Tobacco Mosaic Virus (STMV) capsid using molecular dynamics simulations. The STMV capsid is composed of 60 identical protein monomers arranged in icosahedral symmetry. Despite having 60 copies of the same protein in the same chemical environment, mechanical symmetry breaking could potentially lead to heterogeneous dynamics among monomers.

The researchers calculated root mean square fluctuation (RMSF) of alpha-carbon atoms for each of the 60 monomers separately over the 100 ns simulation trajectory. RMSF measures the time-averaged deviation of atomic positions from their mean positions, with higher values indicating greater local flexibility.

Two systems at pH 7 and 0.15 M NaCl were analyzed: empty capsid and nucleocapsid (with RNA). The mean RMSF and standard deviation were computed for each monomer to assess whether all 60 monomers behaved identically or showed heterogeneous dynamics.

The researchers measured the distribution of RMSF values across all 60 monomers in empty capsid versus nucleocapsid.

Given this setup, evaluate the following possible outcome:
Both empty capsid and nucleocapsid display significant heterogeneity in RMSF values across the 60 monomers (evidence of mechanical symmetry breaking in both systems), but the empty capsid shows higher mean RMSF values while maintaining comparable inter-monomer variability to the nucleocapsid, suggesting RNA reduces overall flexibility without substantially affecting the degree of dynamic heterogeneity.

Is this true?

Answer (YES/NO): NO